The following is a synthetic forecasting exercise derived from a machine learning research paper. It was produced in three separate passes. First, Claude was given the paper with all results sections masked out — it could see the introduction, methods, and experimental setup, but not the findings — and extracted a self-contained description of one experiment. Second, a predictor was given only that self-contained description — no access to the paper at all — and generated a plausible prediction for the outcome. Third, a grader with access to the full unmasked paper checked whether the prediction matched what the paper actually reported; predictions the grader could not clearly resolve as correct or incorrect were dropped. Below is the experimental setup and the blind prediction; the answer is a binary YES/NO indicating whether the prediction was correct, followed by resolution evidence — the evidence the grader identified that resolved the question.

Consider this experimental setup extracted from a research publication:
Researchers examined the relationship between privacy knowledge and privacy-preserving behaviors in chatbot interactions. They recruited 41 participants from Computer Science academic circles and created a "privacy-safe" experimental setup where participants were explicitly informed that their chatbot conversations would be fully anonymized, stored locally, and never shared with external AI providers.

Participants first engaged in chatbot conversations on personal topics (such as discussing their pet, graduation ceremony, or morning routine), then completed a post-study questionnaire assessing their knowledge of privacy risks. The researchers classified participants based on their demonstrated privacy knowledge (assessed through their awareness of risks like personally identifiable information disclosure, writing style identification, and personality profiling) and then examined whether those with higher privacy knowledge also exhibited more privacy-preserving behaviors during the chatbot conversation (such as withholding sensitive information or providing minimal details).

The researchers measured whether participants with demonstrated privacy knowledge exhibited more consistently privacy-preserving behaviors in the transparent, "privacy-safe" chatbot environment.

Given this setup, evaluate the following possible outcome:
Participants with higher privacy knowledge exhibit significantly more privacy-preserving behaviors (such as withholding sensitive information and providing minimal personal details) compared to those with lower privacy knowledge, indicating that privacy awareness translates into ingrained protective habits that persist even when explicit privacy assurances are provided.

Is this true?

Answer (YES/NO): NO